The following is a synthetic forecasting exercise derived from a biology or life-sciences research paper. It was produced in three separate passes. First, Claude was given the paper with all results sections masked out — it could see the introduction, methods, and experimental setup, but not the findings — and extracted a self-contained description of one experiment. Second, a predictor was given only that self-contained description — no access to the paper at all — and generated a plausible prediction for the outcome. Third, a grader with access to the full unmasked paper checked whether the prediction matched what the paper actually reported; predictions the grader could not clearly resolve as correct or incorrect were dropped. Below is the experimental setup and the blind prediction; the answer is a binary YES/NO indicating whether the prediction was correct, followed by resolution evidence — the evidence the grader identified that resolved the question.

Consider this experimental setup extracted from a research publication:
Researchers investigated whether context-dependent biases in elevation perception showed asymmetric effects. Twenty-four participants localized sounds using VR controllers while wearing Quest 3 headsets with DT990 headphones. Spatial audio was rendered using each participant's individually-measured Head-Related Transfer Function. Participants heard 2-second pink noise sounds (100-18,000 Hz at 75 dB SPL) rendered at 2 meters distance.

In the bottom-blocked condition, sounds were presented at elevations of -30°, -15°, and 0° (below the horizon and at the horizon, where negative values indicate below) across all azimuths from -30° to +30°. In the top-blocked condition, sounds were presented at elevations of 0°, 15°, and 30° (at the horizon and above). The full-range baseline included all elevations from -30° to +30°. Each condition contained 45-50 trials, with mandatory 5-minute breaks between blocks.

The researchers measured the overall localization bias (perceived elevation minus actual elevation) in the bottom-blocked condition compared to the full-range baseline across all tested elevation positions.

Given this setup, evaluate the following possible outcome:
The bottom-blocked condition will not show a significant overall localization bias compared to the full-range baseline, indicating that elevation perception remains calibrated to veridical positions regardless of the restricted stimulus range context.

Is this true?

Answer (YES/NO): NO